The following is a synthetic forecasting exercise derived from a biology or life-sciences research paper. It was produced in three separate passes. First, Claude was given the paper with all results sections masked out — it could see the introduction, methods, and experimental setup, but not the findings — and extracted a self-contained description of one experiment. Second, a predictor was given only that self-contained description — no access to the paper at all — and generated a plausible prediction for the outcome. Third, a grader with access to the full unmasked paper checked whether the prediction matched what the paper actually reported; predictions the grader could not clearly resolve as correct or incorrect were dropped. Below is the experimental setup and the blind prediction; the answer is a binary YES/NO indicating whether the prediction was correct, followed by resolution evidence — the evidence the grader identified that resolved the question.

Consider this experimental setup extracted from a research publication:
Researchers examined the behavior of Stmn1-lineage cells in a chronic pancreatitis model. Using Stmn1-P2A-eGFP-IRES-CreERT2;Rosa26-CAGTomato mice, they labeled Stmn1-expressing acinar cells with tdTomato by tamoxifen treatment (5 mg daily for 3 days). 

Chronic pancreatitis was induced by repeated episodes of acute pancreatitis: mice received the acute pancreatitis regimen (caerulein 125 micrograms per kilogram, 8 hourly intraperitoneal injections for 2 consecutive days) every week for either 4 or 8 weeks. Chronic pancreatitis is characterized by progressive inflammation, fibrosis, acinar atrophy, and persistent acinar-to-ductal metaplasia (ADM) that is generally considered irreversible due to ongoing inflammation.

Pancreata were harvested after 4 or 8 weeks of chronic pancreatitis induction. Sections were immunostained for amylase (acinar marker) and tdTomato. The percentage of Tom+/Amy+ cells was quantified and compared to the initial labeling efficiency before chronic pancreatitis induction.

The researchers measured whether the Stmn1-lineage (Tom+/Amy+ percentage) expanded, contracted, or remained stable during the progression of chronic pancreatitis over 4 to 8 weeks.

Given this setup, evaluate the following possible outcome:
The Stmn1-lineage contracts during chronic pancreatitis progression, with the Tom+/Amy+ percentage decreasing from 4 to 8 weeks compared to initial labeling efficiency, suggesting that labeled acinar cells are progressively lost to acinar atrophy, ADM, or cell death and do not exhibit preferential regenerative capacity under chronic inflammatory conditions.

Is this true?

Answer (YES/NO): NO